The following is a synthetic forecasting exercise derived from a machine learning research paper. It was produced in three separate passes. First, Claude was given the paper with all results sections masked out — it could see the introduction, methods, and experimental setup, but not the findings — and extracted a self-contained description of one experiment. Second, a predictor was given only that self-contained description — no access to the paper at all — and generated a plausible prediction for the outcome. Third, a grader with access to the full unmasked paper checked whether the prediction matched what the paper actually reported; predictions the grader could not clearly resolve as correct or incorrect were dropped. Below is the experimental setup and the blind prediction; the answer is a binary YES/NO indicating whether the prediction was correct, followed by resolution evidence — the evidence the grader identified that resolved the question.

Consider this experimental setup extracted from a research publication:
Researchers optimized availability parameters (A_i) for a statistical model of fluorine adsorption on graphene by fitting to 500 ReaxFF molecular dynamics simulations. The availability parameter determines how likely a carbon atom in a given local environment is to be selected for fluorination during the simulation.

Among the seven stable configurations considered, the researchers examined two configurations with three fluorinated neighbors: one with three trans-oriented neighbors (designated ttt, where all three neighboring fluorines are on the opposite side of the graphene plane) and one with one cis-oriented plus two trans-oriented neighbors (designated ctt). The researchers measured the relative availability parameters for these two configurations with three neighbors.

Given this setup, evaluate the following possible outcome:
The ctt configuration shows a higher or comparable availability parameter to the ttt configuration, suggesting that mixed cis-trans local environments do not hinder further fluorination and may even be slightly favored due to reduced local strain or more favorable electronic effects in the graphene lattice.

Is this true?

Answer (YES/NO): NO